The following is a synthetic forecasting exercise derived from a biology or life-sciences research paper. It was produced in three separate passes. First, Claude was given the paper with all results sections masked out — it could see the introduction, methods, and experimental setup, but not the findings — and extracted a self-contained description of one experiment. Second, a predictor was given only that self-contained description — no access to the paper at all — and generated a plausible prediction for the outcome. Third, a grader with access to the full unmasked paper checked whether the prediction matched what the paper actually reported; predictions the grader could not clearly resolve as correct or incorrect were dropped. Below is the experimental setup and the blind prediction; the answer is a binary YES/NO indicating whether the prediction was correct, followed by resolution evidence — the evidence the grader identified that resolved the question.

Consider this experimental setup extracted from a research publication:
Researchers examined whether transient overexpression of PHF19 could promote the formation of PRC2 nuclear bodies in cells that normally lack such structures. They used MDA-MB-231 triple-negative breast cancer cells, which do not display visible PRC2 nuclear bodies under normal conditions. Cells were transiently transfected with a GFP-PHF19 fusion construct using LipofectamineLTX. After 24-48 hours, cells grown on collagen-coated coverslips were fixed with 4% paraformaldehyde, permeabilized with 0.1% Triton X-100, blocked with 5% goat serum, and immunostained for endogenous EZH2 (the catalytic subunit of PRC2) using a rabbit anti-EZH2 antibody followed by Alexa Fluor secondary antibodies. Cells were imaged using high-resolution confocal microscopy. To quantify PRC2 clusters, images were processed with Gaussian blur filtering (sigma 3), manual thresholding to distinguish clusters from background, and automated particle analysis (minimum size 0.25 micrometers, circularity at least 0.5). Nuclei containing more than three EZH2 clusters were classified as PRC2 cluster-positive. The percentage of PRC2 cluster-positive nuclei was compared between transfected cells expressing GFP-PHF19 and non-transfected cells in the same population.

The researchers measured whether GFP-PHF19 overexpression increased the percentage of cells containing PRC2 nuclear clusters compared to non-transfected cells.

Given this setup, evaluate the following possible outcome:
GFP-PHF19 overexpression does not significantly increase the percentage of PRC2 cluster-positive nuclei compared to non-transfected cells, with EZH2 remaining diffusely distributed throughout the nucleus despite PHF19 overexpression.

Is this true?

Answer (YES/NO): NO